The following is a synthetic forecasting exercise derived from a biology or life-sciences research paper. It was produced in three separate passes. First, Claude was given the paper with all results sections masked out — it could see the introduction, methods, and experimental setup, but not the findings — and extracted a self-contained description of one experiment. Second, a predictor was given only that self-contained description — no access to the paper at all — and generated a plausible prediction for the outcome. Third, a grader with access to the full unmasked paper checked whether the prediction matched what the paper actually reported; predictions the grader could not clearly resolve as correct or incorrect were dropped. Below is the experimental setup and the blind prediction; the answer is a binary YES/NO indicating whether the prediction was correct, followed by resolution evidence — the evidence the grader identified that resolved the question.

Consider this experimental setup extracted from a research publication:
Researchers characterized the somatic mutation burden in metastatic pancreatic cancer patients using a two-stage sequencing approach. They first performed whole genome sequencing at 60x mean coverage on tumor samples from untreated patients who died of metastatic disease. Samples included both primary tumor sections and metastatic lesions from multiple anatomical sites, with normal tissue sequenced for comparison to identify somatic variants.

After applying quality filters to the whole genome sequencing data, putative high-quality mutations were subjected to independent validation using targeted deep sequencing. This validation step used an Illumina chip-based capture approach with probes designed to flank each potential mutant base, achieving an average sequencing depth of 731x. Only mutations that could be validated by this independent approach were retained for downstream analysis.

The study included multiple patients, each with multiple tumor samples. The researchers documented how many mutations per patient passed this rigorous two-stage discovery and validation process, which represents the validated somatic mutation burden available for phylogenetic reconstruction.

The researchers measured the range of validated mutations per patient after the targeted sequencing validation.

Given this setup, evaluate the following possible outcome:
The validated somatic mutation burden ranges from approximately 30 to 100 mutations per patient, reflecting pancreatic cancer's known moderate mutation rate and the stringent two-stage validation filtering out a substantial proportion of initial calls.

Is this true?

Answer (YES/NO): NO